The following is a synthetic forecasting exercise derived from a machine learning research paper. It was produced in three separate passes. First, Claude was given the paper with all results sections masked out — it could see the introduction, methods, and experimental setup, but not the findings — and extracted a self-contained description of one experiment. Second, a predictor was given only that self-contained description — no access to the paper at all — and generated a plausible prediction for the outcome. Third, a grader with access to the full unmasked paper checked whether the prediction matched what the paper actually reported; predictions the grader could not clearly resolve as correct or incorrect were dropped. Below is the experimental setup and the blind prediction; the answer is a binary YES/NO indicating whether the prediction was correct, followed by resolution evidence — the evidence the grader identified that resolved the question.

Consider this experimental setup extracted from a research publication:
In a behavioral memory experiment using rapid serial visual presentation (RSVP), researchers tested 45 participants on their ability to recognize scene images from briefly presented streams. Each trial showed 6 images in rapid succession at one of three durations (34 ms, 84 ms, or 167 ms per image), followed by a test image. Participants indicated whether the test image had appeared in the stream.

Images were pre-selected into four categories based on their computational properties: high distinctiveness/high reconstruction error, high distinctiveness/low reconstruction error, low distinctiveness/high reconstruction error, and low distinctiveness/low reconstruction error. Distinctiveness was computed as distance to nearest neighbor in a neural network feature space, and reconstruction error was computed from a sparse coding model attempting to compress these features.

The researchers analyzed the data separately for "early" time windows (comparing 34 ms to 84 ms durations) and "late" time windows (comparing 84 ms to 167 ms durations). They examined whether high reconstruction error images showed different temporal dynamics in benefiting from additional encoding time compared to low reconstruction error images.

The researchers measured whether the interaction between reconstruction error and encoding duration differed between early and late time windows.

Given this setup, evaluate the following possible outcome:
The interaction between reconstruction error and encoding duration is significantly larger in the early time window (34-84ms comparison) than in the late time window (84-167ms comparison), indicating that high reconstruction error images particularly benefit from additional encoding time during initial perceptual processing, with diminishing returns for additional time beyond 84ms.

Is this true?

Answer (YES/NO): NO